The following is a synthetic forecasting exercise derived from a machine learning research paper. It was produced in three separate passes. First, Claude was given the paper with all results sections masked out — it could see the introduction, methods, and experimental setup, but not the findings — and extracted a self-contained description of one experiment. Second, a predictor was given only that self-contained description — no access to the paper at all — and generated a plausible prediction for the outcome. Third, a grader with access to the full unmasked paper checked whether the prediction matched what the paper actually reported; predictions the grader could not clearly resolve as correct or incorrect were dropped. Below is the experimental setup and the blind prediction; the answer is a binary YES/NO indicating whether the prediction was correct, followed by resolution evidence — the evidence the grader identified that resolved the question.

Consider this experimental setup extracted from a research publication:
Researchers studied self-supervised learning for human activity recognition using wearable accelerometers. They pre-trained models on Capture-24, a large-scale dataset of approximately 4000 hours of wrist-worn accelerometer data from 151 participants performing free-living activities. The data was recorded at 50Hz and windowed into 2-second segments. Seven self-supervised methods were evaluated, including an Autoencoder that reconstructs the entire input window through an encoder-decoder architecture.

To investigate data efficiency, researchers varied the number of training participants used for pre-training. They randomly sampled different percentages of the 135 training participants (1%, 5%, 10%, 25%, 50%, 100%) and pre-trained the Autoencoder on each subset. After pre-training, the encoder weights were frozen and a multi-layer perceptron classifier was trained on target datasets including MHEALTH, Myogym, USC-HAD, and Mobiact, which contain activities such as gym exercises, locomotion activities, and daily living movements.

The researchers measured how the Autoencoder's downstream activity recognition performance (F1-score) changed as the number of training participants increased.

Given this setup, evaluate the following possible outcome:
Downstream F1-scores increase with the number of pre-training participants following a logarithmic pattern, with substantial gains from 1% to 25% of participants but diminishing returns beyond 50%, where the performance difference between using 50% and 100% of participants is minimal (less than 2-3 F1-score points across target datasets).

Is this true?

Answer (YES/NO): NO